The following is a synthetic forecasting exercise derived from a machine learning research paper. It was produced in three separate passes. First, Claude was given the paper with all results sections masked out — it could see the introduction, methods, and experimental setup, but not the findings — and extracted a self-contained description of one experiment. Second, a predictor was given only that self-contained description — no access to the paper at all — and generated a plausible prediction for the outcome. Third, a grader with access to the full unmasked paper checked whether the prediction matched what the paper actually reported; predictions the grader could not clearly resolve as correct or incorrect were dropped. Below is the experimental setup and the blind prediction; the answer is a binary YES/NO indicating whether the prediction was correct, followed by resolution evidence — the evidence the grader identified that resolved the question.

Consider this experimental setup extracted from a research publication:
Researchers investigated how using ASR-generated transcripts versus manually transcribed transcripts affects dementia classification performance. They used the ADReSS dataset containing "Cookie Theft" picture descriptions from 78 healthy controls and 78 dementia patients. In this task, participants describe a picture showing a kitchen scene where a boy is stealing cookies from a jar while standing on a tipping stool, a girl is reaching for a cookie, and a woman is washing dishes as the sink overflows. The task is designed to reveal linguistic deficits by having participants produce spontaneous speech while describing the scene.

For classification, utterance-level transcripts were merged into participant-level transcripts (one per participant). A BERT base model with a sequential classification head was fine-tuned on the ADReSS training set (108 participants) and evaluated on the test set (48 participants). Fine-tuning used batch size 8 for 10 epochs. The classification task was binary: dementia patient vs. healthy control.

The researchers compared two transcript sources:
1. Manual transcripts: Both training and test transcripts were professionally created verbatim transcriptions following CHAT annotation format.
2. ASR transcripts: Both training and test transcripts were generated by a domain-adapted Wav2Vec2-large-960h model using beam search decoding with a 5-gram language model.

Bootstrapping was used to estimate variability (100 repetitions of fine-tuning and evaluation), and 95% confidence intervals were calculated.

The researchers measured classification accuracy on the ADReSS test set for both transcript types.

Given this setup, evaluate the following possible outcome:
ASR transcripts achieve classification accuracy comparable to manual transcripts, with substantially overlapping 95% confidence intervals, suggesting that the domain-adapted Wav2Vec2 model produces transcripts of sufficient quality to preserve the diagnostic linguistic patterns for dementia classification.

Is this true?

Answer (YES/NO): NO